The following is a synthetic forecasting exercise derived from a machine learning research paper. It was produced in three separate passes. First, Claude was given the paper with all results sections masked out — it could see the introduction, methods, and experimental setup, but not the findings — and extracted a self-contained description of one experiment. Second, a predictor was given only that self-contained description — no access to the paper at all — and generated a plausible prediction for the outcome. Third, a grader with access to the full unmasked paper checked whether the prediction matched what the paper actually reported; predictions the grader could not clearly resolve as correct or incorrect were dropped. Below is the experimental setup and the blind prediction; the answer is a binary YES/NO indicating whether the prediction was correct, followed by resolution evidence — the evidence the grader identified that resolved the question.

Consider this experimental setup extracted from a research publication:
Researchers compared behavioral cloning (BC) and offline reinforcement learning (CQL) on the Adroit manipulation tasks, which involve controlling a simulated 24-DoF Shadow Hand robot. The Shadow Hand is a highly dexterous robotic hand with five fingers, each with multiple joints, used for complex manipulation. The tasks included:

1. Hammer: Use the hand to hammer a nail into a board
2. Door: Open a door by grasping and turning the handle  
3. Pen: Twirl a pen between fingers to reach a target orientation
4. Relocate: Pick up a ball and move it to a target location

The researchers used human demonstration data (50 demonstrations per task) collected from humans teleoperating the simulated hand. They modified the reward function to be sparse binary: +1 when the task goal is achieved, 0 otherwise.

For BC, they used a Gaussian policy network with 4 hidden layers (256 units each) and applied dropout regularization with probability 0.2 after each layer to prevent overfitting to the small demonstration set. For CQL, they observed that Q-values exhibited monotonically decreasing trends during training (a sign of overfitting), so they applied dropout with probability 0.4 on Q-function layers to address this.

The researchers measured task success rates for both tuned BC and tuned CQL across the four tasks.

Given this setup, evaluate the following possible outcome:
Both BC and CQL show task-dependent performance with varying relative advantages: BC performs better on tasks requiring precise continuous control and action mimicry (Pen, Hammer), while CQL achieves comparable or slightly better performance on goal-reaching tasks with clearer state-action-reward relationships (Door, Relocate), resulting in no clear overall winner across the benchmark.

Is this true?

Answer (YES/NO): NO